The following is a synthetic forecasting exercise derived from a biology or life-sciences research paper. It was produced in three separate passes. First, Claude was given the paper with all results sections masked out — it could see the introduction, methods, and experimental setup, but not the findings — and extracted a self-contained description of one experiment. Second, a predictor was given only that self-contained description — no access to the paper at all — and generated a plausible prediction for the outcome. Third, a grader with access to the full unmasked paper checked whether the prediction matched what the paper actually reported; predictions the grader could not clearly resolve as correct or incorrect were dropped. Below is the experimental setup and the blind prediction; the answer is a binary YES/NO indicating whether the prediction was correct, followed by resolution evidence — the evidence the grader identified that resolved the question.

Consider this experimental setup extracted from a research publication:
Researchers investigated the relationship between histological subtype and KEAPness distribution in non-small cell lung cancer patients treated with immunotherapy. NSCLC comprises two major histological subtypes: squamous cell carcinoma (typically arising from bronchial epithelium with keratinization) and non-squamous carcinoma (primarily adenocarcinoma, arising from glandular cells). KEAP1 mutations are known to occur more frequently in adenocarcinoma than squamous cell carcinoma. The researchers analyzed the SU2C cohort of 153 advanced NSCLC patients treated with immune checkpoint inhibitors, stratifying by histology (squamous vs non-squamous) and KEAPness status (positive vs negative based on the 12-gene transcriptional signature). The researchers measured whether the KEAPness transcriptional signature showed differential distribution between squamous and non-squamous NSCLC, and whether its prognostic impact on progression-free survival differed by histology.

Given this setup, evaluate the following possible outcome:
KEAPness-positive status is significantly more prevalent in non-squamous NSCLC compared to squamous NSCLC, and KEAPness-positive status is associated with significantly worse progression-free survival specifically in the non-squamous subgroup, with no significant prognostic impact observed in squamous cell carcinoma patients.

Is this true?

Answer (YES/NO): NO